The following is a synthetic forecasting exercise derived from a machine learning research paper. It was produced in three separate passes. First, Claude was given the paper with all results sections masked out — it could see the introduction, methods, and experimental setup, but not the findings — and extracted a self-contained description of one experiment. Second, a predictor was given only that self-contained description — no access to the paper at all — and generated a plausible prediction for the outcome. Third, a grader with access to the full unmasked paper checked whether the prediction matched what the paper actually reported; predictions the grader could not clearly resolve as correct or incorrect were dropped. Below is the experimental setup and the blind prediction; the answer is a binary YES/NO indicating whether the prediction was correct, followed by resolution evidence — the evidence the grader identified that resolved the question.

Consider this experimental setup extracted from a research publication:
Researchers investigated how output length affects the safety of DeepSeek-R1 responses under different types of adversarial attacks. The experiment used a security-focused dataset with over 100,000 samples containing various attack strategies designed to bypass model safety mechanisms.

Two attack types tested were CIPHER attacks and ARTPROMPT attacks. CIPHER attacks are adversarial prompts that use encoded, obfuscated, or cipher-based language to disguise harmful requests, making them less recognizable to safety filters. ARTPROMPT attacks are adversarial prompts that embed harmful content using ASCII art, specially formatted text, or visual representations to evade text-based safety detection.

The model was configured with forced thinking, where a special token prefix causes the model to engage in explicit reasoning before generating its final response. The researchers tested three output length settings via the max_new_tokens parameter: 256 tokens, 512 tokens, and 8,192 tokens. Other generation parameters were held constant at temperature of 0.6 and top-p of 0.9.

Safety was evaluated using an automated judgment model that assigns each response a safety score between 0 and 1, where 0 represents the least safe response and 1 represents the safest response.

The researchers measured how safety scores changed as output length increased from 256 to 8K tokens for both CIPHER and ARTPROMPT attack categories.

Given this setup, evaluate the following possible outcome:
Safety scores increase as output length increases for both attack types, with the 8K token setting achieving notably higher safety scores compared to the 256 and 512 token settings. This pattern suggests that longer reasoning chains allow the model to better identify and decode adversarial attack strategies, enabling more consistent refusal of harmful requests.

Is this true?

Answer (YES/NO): NO